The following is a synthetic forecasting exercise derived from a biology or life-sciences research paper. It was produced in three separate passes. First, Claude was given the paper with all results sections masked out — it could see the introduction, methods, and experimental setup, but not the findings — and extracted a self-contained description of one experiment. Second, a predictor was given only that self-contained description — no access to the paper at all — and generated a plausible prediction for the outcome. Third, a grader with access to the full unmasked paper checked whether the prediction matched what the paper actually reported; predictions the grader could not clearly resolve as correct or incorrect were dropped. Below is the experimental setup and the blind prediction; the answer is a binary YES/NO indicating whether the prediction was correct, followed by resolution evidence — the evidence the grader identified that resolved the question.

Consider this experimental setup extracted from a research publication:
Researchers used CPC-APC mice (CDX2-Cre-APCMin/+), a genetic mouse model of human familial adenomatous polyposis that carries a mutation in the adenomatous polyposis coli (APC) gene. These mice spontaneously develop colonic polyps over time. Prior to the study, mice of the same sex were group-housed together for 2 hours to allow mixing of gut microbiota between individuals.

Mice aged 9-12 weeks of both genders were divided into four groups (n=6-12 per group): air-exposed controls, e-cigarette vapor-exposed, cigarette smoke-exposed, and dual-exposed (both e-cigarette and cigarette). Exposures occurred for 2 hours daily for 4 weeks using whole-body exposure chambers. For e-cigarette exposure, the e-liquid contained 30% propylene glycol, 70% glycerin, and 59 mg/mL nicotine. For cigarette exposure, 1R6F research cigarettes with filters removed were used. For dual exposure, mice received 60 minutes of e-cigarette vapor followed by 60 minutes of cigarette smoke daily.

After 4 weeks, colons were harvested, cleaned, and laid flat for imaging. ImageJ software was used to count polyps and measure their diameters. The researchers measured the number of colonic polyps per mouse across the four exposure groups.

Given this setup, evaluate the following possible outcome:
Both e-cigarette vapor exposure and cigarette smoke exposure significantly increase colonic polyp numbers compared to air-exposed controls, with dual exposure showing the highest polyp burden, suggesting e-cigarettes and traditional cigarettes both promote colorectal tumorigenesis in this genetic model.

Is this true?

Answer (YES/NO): YES